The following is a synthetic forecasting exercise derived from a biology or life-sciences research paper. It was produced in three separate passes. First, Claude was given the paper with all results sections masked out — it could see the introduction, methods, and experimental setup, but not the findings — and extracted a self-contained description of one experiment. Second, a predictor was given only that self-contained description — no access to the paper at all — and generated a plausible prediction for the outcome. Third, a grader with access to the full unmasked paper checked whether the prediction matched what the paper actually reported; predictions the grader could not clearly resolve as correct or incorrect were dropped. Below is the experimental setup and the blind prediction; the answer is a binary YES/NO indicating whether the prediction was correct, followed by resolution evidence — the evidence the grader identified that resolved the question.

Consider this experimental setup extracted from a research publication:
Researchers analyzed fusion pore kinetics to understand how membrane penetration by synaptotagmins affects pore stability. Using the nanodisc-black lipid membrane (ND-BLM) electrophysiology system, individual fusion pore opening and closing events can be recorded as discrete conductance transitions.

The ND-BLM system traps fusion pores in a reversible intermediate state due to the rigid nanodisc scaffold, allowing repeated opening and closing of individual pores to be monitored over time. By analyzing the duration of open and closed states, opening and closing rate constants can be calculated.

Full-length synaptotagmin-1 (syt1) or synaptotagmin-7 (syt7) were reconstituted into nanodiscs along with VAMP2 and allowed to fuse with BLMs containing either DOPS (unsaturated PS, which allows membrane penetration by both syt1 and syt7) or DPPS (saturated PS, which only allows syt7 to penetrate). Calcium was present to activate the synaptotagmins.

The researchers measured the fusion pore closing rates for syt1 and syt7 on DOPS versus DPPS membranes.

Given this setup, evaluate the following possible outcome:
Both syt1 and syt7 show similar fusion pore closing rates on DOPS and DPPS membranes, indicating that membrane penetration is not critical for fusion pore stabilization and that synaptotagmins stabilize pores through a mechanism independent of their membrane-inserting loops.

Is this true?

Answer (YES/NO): NO